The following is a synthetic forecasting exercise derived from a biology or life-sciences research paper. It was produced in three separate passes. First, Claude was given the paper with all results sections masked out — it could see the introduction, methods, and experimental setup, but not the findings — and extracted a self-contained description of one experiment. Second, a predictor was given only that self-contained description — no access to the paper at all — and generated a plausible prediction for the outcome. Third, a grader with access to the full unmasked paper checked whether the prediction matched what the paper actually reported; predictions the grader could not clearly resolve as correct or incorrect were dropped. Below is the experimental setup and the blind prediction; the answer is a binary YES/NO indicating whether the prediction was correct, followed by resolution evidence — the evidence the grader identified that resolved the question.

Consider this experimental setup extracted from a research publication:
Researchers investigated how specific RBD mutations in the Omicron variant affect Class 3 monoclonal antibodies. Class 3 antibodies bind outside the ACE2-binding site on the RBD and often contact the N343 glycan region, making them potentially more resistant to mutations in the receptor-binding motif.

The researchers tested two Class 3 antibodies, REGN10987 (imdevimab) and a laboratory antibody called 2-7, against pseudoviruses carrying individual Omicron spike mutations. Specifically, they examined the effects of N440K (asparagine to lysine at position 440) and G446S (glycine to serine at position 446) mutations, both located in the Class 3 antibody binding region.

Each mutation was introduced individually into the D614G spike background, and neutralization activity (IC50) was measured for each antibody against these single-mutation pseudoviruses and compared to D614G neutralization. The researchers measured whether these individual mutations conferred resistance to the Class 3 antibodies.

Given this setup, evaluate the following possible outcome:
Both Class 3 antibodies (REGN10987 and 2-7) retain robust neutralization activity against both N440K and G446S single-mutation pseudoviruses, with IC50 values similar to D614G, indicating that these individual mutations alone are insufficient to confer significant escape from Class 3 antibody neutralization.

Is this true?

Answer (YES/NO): NO